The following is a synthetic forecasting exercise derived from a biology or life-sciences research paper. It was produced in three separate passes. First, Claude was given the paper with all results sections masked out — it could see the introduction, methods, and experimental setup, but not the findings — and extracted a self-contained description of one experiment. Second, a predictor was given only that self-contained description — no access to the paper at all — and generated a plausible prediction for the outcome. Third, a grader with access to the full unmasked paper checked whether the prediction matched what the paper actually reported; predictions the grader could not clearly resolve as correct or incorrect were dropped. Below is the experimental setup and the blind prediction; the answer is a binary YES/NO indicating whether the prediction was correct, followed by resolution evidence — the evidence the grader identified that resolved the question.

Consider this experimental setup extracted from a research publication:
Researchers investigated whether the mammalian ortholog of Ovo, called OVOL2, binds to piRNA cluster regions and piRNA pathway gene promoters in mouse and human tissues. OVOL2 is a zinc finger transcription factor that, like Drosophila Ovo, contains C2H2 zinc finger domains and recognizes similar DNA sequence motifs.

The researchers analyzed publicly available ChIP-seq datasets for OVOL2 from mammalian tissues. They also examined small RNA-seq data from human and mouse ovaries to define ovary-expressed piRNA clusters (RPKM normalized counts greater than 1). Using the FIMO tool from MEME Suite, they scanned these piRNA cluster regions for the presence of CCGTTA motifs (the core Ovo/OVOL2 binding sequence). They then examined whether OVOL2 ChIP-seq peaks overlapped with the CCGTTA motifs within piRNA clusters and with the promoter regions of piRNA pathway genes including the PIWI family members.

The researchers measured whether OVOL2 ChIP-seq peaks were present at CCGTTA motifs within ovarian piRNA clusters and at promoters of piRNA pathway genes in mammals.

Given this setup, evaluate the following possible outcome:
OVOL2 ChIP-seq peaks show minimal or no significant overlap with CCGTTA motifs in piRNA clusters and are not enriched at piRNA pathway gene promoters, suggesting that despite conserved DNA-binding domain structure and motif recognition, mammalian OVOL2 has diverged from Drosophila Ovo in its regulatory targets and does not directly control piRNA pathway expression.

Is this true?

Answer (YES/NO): NO